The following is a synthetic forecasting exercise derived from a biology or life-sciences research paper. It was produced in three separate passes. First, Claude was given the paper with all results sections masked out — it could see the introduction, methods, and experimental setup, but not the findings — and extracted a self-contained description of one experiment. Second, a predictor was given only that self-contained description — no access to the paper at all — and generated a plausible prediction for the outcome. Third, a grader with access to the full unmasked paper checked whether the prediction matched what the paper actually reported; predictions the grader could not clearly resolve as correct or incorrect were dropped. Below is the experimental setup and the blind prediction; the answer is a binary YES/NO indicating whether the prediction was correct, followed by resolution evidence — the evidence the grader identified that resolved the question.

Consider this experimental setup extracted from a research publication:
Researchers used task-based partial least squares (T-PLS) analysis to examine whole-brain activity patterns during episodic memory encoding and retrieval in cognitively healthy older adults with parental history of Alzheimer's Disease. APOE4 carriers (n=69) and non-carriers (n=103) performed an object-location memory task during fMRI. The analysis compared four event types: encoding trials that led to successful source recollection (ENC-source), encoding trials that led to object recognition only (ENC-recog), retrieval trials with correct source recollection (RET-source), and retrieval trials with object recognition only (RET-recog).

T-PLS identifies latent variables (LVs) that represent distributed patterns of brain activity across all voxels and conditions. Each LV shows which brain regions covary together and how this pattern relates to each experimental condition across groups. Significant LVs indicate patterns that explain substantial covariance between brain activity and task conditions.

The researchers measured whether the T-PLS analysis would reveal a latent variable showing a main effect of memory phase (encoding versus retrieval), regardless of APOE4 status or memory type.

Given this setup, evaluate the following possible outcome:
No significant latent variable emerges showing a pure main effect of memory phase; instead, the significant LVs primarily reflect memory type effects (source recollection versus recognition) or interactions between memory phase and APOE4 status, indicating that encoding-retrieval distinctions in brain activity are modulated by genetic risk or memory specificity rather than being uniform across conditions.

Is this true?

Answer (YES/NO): NO